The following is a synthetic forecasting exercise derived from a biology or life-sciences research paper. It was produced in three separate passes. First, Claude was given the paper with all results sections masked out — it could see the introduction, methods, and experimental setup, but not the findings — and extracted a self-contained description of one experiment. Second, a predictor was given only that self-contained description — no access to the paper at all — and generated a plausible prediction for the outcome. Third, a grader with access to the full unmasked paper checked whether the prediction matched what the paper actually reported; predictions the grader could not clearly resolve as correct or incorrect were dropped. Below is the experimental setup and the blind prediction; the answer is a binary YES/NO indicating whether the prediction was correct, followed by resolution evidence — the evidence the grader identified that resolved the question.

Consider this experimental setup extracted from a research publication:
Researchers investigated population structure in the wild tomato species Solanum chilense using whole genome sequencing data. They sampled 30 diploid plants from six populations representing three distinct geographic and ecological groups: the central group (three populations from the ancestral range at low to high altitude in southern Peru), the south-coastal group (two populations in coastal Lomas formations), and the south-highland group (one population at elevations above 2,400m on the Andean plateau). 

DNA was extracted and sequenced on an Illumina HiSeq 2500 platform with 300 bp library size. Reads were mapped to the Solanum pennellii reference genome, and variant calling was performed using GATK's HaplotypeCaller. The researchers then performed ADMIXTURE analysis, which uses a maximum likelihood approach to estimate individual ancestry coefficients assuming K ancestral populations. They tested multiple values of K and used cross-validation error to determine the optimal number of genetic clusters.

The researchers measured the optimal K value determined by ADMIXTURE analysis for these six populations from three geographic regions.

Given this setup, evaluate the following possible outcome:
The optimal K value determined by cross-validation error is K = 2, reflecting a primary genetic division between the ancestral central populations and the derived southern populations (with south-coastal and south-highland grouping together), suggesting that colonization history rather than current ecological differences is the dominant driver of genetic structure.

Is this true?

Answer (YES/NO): NO